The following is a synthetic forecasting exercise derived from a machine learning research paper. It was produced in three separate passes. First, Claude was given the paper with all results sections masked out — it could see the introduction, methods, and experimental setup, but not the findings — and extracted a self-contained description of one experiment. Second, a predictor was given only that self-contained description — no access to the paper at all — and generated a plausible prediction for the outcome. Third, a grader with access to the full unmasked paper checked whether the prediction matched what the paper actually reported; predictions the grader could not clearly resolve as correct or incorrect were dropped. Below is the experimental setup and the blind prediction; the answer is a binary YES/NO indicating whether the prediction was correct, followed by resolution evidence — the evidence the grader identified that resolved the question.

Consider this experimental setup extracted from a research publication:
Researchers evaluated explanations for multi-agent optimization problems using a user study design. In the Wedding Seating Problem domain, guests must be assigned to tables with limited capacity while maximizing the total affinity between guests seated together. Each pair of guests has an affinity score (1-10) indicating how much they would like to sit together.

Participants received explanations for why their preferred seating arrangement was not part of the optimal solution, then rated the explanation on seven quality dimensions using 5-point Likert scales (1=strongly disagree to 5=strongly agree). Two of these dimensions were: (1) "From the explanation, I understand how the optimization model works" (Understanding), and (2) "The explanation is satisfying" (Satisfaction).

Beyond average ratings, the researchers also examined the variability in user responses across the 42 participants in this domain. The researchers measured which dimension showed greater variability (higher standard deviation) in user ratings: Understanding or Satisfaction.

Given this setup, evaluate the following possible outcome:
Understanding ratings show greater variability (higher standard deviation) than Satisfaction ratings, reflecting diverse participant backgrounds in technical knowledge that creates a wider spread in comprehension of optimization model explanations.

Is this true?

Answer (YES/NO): YES